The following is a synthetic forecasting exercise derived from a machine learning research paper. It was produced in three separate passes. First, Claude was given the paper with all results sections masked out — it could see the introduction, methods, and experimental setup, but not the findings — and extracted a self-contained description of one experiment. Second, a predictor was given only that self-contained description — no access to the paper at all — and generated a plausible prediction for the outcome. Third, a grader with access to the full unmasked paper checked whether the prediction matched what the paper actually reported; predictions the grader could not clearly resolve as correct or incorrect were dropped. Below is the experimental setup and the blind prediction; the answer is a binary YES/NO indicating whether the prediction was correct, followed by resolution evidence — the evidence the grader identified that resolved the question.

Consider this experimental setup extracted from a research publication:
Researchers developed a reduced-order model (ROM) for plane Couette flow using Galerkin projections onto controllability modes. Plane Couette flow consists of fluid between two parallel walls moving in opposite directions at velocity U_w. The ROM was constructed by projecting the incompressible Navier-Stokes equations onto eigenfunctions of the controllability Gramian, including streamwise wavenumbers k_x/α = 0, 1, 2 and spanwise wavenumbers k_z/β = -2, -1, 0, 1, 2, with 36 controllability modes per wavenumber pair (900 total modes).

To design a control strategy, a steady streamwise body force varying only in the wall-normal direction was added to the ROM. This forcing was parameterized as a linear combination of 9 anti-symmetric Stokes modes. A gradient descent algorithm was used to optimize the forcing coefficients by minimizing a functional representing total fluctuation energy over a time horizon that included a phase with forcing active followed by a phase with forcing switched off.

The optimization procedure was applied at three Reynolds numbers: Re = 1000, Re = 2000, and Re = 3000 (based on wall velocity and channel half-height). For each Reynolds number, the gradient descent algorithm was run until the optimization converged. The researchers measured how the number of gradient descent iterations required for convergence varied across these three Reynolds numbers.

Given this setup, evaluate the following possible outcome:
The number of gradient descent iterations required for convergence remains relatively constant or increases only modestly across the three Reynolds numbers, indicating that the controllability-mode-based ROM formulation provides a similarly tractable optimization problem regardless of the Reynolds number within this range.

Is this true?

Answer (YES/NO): NO